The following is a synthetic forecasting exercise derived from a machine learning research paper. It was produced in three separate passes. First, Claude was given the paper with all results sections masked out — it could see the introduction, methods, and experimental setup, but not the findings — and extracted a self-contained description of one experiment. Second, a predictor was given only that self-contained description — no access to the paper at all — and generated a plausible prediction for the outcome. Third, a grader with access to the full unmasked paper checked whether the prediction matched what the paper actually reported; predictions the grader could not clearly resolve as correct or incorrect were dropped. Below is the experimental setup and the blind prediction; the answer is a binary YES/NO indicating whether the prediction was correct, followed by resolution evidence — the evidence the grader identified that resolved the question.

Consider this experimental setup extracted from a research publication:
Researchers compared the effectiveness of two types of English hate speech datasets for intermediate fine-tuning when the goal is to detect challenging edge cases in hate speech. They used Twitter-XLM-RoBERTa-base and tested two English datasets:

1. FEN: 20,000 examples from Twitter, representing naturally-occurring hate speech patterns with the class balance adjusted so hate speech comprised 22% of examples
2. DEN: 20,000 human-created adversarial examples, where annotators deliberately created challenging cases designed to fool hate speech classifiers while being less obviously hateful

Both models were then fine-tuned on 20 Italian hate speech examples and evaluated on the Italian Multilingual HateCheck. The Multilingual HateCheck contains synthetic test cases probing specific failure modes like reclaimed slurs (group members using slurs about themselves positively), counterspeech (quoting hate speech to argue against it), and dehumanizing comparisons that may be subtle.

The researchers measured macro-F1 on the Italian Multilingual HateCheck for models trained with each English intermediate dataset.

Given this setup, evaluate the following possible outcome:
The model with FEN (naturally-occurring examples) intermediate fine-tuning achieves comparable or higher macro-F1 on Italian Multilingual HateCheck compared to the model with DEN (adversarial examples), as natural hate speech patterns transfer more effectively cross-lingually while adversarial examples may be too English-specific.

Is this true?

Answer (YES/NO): NO